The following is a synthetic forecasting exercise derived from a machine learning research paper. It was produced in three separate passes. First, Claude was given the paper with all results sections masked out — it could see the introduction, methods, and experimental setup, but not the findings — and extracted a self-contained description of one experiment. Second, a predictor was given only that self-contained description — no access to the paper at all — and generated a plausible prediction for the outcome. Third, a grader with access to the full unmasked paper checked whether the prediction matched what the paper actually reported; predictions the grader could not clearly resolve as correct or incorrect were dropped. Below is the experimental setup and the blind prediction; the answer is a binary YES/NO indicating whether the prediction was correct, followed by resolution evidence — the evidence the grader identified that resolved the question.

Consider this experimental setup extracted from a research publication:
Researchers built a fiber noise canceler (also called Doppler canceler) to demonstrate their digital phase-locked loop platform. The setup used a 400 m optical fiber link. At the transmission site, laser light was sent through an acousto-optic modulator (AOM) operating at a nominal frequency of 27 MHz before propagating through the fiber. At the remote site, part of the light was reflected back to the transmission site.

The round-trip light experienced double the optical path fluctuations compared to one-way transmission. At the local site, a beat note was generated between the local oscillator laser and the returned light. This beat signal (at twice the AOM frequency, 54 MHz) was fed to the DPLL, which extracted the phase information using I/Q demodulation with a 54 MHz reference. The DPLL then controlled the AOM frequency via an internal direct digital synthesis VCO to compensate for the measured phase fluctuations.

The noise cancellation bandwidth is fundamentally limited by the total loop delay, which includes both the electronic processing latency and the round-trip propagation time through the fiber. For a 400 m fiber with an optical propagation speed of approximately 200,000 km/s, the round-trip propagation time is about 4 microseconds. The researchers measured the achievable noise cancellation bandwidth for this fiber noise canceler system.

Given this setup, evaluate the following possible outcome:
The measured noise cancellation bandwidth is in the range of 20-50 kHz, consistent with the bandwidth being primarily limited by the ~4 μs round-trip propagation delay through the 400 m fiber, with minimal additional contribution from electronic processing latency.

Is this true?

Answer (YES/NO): NO